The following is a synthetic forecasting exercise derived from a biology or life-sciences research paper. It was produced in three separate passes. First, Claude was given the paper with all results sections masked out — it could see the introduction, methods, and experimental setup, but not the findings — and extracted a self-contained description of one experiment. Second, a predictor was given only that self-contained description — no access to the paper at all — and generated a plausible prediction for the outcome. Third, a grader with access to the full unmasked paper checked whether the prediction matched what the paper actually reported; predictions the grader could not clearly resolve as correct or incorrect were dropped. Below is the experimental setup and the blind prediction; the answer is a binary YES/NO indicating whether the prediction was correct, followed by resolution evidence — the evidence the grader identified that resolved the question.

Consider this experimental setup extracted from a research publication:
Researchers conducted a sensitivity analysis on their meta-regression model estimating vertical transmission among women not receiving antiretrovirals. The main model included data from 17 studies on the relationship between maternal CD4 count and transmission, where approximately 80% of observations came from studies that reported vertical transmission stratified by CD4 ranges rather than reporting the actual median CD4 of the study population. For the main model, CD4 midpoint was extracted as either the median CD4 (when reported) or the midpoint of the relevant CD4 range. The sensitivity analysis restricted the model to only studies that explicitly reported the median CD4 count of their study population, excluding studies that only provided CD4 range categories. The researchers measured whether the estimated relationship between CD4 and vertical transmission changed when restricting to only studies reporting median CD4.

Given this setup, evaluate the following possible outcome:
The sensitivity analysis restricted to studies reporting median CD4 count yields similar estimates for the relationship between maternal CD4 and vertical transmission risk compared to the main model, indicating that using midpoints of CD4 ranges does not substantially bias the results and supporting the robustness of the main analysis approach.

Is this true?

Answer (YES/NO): NO